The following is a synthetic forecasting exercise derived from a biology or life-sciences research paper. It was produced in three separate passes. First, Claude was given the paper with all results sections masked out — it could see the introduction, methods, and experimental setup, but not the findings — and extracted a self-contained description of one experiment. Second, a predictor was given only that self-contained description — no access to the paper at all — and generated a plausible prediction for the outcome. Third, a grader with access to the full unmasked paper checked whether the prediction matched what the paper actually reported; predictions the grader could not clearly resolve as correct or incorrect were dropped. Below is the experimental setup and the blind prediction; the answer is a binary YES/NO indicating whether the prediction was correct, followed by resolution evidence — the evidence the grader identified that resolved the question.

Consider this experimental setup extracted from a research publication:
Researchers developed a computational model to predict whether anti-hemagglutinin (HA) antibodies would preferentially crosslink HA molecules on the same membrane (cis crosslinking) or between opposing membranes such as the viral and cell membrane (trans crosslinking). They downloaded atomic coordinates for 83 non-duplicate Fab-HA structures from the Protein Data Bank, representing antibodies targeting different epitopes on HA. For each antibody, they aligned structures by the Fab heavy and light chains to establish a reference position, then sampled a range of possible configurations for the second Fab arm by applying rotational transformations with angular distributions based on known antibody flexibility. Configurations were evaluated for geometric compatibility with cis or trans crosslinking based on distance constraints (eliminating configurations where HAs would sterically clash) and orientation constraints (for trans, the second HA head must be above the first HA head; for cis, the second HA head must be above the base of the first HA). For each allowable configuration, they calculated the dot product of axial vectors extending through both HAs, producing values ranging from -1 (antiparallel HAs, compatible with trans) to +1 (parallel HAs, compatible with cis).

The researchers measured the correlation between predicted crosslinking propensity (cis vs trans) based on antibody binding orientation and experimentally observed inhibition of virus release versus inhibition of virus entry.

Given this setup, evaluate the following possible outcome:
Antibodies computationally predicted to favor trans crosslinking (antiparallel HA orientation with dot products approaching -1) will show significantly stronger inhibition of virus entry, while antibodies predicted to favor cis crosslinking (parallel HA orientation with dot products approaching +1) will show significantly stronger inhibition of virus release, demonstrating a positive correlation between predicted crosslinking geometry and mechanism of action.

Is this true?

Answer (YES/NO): NO